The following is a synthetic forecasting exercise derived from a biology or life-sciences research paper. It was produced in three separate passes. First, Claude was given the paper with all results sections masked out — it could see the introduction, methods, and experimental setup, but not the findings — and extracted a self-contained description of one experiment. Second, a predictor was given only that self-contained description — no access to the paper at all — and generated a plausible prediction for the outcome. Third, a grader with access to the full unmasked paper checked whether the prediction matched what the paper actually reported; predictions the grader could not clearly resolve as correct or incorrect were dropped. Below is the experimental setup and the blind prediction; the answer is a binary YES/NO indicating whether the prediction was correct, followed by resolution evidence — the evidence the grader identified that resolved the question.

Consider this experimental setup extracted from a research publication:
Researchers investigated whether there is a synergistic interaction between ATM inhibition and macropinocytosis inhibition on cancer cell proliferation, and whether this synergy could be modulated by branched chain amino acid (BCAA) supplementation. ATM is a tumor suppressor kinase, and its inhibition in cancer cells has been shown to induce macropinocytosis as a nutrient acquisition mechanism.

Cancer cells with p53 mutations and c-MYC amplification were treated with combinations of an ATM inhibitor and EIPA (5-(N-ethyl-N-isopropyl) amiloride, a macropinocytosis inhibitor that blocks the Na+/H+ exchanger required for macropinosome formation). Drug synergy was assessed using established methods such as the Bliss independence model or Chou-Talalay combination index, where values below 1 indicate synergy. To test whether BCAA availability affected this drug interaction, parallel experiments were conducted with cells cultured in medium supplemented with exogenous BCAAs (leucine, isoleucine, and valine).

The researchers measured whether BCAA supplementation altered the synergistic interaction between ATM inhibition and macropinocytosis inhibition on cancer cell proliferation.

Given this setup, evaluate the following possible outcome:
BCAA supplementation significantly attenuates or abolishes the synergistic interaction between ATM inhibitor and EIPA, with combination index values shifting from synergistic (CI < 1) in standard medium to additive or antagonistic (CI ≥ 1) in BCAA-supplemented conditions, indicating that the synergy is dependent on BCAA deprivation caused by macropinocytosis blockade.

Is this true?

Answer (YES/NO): NO